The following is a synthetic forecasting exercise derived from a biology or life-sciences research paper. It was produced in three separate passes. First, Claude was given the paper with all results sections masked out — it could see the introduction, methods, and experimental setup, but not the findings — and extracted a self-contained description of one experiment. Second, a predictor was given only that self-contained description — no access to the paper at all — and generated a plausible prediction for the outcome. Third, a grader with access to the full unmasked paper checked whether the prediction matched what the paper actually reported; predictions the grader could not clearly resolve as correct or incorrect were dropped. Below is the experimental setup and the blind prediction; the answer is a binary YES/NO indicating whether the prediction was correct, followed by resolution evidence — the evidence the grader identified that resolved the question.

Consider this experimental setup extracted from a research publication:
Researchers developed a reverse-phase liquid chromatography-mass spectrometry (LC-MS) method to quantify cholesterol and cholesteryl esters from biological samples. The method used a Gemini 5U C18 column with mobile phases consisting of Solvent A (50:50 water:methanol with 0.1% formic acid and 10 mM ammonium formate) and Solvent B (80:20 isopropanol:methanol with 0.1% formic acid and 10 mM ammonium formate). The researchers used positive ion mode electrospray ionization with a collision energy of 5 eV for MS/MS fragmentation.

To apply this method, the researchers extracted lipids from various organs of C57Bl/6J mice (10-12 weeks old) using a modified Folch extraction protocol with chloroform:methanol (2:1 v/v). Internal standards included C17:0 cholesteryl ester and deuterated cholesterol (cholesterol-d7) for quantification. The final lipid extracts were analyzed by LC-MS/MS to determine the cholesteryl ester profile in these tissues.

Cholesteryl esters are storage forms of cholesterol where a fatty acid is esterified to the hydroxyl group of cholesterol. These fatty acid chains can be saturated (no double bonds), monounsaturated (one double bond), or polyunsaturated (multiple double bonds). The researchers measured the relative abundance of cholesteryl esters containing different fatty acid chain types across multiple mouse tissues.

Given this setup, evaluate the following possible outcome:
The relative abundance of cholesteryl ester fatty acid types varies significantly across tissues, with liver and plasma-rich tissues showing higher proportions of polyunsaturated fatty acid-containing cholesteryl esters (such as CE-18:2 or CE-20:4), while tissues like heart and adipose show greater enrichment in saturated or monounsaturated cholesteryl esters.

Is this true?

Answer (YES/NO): NO